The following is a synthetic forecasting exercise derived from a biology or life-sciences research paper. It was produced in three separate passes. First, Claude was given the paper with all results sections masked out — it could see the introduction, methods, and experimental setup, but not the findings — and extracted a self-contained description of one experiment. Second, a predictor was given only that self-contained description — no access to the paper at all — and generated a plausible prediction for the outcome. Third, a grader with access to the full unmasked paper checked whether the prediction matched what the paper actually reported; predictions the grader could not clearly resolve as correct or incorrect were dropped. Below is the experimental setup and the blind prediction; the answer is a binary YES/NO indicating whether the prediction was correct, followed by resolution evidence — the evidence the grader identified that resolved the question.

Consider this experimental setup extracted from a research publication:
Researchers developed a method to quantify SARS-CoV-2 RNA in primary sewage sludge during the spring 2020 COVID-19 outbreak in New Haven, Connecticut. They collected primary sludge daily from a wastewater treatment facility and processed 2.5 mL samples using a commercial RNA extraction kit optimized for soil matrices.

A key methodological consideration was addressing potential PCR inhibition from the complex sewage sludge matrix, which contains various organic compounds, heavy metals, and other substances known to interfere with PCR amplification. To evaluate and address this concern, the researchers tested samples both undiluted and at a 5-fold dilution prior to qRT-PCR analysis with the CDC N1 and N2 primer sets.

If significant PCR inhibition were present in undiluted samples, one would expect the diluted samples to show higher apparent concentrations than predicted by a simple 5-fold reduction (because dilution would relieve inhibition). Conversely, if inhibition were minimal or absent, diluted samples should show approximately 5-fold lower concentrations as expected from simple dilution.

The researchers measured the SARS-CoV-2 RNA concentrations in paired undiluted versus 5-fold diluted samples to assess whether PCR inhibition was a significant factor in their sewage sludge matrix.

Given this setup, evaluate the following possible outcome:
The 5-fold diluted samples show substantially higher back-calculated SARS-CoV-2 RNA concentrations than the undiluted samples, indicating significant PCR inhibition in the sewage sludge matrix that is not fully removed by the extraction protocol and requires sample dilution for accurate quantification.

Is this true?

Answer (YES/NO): NO